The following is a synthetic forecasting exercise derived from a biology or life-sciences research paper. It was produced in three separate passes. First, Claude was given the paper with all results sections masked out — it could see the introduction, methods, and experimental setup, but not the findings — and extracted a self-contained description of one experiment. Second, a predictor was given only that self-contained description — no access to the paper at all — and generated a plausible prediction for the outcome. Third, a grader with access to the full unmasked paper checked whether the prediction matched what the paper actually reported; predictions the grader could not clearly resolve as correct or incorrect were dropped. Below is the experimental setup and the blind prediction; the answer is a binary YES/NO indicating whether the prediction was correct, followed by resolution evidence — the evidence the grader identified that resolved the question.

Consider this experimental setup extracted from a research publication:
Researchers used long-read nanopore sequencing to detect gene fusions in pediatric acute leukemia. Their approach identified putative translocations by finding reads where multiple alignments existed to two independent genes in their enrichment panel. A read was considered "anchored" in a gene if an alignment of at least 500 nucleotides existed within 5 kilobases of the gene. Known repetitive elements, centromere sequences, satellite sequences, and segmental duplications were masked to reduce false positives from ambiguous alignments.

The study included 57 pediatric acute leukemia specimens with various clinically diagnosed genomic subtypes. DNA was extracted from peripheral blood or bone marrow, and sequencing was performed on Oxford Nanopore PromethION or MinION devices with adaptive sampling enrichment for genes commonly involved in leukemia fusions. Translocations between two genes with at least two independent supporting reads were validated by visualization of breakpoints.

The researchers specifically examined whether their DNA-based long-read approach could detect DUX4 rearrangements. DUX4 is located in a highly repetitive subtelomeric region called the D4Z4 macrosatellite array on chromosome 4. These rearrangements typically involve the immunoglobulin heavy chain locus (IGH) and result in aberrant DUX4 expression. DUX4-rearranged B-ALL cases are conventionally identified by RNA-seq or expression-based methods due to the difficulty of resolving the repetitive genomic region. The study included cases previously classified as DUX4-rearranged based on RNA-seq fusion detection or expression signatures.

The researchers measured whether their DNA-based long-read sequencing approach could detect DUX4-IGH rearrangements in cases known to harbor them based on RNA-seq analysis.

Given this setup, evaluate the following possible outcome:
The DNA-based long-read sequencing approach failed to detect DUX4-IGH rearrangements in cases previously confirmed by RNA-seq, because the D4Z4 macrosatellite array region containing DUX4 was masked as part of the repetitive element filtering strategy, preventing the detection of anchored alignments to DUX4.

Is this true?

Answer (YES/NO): NO